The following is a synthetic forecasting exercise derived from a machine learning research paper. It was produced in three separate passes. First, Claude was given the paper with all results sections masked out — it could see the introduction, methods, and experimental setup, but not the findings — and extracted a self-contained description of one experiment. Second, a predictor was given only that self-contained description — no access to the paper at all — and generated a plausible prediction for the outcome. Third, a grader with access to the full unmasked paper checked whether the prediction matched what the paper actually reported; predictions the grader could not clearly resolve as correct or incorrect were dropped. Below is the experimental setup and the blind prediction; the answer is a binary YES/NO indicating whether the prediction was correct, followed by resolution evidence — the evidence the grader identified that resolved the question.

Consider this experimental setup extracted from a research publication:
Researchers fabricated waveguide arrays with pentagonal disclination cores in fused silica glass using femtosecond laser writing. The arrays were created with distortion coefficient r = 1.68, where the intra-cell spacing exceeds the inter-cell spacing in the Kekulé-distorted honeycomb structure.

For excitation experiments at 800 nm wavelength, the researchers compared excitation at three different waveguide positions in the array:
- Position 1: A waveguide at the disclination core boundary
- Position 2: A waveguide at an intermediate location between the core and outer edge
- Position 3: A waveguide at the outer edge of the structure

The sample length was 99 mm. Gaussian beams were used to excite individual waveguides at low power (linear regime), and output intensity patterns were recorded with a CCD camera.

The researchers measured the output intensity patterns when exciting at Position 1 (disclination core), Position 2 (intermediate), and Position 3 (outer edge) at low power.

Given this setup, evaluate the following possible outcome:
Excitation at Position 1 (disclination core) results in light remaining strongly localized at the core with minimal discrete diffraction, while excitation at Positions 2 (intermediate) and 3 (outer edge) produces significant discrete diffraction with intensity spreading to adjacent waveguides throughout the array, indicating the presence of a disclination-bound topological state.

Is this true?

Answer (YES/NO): NO